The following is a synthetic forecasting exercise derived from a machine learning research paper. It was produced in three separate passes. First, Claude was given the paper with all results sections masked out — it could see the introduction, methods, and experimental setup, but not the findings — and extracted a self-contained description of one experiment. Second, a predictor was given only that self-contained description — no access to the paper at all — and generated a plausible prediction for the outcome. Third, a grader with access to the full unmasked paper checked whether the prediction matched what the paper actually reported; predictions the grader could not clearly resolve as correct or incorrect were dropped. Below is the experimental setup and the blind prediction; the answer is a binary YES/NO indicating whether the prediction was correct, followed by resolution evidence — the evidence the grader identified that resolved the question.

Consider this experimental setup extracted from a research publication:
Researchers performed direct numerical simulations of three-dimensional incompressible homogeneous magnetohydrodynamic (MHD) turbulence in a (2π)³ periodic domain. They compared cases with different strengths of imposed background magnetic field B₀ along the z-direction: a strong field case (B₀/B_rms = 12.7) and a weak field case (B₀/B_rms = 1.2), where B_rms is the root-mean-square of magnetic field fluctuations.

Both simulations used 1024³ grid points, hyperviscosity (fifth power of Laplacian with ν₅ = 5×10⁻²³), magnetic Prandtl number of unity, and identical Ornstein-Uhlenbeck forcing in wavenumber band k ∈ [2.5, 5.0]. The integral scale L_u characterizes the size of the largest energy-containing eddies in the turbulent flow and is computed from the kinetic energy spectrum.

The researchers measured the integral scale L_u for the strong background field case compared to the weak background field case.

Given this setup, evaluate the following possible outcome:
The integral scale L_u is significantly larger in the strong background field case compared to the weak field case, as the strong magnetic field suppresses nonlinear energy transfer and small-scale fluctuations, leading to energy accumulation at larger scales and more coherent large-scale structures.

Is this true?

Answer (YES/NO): YES